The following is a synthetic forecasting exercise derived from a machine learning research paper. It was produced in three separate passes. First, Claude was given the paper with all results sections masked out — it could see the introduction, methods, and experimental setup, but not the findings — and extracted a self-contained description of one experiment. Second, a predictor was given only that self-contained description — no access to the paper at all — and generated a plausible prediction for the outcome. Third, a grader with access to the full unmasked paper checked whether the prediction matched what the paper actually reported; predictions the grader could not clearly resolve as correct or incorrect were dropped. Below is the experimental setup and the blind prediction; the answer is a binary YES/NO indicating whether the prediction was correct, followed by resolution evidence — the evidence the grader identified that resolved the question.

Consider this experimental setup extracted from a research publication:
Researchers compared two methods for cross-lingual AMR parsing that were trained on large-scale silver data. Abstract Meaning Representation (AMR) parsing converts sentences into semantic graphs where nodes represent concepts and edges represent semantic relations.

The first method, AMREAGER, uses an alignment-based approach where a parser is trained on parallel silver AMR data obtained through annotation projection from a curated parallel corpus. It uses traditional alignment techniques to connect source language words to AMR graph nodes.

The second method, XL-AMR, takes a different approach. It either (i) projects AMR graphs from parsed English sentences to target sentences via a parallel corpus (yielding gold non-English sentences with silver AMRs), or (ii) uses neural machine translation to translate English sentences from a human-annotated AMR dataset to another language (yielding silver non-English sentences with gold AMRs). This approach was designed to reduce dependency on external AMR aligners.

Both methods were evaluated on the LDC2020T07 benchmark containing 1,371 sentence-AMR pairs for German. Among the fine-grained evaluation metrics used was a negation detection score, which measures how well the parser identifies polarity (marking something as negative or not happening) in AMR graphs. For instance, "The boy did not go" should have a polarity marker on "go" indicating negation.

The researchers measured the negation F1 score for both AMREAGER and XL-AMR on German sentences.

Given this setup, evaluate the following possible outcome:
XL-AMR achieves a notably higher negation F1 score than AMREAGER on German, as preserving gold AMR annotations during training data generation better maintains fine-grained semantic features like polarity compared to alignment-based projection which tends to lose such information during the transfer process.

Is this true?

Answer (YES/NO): NO